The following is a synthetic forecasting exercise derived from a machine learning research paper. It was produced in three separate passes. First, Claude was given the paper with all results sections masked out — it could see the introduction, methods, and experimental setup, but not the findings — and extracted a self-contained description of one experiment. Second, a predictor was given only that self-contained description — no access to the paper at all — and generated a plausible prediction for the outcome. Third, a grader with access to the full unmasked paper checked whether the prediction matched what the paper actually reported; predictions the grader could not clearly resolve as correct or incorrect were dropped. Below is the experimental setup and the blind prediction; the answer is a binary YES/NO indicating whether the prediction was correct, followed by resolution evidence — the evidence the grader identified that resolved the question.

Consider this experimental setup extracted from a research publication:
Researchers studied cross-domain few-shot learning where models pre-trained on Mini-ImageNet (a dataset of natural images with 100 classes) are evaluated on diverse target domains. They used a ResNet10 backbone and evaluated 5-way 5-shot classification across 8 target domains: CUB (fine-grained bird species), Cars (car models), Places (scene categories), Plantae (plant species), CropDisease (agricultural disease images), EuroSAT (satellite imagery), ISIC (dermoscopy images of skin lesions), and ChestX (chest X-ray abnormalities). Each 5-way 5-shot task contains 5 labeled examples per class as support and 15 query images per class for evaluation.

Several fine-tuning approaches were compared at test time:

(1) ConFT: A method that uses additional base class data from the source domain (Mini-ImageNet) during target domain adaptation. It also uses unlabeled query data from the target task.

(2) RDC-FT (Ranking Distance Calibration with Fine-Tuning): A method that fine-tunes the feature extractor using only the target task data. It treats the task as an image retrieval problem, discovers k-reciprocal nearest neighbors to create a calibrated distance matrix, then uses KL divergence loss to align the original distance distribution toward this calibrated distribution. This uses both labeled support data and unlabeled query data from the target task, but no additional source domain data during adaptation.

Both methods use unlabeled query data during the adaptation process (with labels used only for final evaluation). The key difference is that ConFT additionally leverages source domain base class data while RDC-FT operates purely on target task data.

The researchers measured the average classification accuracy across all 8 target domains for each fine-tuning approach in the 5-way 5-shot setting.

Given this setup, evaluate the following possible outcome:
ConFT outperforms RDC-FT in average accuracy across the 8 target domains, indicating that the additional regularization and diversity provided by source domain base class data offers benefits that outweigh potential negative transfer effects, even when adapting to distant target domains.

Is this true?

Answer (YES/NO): YES